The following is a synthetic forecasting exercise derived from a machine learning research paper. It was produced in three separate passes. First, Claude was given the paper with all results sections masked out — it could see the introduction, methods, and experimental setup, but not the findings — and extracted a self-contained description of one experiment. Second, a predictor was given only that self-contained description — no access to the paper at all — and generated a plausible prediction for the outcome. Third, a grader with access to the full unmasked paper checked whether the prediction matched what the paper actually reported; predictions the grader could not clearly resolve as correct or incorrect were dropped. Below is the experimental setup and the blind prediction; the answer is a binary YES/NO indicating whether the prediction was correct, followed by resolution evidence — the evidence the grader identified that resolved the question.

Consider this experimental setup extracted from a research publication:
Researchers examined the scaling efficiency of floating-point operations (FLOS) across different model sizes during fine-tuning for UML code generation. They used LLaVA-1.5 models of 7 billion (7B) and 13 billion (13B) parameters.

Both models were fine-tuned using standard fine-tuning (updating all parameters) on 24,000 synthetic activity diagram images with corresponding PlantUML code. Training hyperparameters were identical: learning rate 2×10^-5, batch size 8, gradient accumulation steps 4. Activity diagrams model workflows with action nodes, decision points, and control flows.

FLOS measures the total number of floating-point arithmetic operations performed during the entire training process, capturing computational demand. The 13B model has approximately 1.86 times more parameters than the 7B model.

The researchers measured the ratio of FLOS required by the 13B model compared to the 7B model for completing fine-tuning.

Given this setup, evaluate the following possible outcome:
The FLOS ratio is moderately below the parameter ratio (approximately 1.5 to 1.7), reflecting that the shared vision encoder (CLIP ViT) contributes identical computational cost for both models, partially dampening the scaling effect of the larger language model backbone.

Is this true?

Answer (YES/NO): NO